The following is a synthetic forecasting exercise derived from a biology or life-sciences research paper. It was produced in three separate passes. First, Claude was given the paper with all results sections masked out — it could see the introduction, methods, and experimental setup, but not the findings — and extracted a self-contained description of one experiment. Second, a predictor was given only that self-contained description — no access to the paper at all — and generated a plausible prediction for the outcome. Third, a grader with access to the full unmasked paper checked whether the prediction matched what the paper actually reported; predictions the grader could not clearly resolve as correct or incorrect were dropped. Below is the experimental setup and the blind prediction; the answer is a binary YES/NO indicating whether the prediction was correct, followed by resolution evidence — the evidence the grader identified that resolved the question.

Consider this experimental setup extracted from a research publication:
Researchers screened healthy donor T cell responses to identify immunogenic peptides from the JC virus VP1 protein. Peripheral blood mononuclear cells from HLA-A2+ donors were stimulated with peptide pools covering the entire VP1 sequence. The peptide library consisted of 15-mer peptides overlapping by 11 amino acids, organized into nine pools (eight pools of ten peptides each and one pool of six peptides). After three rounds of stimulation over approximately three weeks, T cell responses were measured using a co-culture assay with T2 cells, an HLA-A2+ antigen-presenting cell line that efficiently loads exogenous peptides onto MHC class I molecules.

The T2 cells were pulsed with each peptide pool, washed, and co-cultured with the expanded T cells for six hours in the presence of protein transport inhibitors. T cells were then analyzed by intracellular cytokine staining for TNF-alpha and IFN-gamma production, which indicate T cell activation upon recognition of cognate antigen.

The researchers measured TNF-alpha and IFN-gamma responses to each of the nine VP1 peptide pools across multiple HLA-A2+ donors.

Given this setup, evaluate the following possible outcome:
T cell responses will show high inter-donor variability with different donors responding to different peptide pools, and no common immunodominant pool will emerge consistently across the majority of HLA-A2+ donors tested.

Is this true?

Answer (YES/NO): NO